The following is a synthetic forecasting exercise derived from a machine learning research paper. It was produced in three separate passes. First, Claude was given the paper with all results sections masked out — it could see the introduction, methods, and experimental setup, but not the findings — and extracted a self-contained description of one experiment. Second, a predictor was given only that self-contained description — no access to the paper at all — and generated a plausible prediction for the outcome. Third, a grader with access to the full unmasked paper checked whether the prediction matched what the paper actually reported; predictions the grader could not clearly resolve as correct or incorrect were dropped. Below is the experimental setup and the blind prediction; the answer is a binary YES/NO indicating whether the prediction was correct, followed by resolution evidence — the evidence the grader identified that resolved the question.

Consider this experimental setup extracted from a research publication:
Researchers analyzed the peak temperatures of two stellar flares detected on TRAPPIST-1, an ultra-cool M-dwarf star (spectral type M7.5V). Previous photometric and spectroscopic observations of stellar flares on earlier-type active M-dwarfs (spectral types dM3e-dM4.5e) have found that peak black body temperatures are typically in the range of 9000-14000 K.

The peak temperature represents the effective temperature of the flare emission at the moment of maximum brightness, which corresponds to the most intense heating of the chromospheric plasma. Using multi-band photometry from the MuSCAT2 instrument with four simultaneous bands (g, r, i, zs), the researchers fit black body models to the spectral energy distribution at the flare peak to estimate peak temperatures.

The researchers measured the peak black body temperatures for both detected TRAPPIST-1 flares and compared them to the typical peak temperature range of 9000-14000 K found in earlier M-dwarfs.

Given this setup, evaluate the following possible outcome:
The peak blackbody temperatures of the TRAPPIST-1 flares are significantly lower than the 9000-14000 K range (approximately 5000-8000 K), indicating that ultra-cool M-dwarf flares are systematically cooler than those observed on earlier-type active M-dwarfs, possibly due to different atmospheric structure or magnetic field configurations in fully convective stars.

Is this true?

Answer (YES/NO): NO